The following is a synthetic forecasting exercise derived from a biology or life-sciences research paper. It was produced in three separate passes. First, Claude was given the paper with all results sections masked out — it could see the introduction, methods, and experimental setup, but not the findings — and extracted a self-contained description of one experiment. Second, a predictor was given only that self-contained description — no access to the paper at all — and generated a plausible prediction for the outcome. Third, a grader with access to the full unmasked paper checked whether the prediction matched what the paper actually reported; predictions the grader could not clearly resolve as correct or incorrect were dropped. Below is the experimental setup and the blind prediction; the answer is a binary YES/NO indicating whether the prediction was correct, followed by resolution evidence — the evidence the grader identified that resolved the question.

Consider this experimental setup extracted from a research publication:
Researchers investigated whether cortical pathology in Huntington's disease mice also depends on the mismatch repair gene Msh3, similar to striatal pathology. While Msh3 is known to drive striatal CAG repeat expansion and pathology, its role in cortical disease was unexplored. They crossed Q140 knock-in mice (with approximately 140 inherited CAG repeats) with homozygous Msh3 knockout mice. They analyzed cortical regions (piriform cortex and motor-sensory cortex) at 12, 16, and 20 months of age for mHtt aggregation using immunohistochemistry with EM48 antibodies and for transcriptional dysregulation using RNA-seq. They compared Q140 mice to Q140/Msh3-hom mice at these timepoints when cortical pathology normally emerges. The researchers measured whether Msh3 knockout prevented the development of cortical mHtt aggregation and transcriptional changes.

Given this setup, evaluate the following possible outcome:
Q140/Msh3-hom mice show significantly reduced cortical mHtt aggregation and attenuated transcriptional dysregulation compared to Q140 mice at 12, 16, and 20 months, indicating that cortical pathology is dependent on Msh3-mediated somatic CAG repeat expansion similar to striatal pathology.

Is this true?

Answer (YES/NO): YES